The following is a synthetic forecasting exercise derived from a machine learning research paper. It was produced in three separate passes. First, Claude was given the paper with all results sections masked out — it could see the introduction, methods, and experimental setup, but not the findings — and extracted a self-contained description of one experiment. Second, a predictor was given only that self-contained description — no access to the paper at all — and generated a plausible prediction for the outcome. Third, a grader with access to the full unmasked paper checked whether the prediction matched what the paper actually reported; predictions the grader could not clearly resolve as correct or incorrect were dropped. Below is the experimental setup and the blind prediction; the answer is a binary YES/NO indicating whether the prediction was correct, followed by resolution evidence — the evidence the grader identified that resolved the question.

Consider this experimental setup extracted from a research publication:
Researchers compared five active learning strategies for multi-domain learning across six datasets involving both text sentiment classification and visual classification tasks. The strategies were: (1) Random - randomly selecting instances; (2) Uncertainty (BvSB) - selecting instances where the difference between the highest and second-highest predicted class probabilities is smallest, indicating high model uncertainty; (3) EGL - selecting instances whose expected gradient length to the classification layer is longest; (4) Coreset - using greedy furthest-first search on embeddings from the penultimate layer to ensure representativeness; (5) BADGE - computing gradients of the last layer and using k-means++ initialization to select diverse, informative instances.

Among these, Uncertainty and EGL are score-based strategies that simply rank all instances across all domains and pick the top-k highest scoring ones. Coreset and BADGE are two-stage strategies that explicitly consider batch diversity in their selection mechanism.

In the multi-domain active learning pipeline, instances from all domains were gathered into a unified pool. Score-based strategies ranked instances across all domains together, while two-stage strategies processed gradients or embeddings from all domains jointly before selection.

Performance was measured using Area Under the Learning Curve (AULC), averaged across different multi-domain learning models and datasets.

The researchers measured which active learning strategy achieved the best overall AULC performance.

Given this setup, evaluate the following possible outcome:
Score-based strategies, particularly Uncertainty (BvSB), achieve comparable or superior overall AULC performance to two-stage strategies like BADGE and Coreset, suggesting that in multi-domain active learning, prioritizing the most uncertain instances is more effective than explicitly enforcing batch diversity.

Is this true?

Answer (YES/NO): YES